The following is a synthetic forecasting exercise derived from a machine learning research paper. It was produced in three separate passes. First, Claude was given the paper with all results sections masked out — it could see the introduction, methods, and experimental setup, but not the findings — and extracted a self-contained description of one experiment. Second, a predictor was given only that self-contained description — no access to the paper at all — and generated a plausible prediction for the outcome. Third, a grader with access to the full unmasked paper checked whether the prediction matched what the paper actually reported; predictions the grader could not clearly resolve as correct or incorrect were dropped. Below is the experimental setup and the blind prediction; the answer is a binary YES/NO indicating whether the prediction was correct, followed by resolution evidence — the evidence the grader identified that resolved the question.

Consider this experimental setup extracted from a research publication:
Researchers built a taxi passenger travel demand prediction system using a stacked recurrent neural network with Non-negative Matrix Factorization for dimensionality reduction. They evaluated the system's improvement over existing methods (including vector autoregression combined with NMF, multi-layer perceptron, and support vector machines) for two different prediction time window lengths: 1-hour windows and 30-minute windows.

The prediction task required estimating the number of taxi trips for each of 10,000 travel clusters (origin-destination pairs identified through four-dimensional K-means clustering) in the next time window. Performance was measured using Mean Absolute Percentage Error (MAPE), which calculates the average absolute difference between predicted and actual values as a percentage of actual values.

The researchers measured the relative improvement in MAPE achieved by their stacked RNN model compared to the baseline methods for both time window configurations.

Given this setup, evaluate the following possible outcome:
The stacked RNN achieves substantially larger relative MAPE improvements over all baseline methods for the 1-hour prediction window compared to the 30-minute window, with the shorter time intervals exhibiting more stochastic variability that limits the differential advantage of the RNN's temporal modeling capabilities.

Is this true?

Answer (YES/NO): NO